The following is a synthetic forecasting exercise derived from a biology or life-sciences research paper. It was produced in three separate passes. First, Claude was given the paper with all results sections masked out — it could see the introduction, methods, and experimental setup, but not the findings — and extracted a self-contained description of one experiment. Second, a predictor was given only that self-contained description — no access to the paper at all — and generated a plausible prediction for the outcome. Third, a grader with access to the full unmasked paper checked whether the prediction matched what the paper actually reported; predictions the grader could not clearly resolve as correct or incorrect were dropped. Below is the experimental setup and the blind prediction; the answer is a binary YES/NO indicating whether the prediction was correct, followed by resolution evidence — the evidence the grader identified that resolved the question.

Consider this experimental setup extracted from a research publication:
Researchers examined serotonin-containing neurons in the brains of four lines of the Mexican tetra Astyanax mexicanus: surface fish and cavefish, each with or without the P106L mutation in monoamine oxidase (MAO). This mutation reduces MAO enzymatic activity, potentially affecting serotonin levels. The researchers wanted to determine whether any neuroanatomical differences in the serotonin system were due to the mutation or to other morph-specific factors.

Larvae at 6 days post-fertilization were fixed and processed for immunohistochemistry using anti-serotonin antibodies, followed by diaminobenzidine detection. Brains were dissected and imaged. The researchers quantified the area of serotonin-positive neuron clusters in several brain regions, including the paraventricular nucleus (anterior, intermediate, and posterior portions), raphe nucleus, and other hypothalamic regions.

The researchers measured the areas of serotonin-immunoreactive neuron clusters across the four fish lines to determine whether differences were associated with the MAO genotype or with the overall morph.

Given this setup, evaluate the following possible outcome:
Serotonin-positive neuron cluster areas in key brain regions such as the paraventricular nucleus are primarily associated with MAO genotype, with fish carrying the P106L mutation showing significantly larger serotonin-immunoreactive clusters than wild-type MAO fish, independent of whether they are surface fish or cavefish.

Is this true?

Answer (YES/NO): NO